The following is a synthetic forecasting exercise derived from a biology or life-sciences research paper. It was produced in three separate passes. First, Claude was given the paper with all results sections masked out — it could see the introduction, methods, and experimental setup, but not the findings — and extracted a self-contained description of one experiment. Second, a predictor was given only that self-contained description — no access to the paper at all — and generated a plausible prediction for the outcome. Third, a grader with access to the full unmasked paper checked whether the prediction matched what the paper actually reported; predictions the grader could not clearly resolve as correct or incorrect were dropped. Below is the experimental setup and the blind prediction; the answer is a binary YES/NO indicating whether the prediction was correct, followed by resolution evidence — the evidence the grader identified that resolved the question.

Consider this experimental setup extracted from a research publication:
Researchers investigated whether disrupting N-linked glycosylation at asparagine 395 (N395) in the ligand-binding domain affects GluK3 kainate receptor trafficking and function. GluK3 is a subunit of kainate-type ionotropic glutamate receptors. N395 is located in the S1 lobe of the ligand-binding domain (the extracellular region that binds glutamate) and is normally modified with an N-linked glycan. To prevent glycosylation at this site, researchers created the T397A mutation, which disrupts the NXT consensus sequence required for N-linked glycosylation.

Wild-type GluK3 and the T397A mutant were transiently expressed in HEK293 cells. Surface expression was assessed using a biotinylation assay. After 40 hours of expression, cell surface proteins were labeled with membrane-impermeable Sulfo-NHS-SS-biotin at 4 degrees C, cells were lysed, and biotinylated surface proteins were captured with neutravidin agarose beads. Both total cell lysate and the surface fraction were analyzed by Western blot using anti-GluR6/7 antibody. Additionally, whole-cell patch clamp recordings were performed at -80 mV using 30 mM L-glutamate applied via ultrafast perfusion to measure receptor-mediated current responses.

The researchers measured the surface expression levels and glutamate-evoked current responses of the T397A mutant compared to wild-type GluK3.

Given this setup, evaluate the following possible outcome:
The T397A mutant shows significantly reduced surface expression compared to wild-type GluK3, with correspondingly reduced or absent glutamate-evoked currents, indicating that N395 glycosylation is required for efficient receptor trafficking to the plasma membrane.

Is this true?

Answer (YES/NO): NO